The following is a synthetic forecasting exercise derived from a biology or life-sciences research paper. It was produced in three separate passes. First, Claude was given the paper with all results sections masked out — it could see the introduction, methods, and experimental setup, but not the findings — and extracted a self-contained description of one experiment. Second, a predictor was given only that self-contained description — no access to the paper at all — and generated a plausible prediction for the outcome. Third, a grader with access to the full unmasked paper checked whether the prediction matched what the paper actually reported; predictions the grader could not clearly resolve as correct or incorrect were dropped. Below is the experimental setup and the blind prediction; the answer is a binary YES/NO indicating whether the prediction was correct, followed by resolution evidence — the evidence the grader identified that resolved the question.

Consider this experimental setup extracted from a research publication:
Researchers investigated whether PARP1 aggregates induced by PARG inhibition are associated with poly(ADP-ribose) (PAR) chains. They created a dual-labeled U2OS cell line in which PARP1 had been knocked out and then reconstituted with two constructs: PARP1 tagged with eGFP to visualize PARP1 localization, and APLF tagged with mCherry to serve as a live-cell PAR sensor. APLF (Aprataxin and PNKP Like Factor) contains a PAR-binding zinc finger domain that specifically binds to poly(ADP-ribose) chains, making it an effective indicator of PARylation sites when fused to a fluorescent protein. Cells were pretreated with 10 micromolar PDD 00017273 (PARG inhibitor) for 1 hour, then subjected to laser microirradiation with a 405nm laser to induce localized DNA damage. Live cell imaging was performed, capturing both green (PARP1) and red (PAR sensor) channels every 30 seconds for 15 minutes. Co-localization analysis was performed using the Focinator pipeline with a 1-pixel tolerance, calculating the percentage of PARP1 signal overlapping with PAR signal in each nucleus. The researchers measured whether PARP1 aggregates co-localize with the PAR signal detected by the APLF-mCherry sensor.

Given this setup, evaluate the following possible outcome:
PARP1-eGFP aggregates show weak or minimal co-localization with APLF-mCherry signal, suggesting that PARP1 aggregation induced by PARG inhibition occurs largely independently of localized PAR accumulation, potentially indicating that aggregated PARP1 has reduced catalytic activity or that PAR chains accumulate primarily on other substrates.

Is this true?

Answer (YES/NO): NO